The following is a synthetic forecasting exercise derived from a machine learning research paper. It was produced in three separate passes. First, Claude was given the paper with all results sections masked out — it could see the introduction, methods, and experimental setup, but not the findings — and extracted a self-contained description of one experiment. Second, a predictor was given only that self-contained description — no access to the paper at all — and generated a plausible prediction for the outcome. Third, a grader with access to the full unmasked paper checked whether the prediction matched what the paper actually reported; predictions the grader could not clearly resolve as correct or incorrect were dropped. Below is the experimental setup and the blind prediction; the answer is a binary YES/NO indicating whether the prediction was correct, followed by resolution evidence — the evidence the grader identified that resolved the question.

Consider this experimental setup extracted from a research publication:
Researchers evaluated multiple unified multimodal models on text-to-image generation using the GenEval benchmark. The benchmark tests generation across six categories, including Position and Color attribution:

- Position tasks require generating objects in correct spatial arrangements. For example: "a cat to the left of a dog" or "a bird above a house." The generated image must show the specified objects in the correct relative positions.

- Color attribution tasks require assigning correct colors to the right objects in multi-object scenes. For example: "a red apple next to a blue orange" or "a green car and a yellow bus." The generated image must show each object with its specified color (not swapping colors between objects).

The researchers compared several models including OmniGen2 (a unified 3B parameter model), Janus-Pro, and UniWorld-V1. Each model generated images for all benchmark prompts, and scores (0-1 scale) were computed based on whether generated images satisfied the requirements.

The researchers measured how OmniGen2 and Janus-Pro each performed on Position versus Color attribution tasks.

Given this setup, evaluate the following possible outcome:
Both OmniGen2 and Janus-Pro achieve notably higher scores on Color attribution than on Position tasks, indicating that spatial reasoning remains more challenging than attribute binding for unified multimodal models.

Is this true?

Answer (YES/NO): NO